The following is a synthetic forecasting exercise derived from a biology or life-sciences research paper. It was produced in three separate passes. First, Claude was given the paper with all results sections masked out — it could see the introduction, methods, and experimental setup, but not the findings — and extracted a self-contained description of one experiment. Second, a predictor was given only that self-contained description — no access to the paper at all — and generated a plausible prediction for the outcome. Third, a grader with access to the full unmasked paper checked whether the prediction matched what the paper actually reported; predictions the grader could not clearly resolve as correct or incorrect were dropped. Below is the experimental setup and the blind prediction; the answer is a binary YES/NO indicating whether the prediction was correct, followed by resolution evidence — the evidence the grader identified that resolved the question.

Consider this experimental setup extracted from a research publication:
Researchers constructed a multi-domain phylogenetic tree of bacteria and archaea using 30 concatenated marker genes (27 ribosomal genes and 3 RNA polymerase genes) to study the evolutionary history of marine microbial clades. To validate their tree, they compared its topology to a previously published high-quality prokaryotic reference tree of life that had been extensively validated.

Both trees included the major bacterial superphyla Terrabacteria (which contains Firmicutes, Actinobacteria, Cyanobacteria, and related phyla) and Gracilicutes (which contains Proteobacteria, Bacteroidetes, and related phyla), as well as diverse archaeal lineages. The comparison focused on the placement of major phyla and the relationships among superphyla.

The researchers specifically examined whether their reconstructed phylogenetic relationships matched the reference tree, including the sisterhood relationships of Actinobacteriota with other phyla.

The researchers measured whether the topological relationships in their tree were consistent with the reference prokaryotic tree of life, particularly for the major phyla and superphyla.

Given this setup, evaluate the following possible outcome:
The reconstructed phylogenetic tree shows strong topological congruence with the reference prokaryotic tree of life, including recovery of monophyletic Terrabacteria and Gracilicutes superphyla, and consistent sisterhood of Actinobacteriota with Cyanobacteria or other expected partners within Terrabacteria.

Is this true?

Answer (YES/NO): NO